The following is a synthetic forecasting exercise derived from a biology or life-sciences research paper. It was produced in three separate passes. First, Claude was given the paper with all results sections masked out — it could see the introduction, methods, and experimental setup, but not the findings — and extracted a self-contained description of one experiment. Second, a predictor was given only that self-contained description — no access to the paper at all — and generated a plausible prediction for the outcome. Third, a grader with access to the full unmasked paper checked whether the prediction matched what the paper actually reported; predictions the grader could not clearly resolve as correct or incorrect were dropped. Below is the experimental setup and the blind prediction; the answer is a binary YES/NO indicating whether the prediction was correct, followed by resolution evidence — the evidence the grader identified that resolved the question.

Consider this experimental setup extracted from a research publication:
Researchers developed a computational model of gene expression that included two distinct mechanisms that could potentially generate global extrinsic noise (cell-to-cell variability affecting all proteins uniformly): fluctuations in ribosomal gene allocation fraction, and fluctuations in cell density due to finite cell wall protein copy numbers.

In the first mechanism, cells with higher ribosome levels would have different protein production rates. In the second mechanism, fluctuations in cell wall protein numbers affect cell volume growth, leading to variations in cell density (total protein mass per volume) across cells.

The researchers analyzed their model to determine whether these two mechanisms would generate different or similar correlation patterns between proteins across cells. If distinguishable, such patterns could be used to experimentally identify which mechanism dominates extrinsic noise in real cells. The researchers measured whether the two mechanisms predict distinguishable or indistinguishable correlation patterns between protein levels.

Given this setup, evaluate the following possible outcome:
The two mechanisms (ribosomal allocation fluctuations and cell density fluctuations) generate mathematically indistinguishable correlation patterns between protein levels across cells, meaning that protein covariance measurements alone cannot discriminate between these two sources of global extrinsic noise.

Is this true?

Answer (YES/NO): NO